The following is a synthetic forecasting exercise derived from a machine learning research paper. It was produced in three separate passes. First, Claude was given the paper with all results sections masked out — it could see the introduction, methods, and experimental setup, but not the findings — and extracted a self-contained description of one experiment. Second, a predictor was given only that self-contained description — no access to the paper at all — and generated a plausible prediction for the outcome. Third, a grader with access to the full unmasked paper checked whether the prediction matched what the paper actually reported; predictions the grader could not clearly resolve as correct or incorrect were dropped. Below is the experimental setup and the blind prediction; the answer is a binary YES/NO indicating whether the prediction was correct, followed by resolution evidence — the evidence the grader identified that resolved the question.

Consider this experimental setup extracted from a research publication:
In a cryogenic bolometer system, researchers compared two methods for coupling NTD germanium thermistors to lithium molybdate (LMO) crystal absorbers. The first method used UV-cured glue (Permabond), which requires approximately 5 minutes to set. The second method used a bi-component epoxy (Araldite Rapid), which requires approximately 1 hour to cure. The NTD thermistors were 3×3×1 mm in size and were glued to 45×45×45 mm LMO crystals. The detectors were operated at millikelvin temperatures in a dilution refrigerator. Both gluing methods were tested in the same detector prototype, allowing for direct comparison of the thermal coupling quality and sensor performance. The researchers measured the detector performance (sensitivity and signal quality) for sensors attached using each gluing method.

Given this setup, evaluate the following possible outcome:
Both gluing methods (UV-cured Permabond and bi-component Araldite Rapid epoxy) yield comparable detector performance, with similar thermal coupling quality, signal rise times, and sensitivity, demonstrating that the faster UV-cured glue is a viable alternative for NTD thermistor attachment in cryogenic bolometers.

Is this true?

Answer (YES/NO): NO